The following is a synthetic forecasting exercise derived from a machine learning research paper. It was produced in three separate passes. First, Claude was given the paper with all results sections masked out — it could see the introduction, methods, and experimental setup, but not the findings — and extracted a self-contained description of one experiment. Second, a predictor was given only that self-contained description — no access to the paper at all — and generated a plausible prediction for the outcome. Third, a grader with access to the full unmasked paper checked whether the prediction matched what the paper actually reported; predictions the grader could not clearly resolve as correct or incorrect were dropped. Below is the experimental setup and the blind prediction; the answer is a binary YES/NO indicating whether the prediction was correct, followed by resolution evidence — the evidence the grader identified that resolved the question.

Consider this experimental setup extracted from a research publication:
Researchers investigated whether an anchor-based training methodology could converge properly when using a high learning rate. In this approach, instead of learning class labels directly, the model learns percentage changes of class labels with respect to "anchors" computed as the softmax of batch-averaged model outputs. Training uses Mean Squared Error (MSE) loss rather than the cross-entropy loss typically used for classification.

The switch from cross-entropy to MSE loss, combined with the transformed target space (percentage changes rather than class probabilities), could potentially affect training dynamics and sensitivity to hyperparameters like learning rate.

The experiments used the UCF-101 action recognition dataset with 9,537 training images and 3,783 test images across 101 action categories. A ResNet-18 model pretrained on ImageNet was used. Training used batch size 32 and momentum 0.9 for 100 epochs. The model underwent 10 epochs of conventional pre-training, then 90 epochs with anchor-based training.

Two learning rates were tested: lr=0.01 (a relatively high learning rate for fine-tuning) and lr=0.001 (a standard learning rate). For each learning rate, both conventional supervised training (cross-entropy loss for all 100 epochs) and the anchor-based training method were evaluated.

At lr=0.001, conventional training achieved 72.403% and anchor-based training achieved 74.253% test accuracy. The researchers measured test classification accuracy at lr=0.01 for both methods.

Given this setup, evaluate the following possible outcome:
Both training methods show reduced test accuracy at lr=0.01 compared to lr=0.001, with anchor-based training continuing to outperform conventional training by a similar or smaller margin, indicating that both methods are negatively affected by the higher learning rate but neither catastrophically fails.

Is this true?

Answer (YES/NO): NO